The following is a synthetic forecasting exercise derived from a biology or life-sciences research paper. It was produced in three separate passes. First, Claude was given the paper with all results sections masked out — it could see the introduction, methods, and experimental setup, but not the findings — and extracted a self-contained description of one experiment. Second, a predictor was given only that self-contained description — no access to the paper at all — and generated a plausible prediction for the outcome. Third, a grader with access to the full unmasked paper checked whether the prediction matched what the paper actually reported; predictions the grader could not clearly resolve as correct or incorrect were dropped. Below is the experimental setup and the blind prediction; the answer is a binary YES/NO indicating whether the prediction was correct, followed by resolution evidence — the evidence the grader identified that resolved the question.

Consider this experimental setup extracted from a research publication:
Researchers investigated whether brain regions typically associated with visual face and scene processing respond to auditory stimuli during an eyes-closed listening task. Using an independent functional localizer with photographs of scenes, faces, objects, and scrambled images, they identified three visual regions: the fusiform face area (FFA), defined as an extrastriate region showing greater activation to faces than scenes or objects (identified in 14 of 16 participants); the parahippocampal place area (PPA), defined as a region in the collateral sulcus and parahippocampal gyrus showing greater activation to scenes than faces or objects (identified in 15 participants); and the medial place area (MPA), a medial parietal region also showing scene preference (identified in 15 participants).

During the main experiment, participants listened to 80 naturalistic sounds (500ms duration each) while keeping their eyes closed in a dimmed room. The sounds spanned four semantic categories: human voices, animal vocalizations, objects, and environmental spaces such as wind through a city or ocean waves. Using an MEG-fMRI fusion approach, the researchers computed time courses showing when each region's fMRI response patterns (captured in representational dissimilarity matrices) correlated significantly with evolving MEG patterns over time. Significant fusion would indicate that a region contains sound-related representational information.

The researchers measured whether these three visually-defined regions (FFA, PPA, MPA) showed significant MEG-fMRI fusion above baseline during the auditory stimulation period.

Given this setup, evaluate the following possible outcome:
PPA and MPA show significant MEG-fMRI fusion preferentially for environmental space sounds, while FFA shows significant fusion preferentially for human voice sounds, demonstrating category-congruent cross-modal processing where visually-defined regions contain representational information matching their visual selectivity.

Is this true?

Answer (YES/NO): NO